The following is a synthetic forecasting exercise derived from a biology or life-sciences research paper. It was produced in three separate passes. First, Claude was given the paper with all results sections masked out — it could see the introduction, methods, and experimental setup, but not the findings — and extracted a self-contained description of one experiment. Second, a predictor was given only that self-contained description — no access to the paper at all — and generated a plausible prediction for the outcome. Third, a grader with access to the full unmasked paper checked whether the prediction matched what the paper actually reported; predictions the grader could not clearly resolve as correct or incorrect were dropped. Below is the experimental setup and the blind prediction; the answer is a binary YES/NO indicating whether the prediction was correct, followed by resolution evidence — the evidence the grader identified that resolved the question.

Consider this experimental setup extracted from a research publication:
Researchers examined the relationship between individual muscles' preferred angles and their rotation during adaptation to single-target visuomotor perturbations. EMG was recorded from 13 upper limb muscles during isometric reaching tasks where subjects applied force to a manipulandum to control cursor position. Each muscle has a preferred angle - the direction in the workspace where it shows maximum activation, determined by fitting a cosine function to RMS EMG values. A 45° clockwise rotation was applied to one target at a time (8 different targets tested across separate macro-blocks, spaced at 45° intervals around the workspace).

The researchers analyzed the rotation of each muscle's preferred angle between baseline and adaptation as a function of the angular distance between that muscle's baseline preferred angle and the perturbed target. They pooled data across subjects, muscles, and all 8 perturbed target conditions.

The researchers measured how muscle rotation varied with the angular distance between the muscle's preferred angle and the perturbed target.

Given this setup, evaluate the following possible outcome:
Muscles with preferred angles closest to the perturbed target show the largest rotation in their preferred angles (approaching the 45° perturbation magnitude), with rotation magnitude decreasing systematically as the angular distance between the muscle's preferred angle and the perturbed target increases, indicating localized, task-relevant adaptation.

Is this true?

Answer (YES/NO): NO